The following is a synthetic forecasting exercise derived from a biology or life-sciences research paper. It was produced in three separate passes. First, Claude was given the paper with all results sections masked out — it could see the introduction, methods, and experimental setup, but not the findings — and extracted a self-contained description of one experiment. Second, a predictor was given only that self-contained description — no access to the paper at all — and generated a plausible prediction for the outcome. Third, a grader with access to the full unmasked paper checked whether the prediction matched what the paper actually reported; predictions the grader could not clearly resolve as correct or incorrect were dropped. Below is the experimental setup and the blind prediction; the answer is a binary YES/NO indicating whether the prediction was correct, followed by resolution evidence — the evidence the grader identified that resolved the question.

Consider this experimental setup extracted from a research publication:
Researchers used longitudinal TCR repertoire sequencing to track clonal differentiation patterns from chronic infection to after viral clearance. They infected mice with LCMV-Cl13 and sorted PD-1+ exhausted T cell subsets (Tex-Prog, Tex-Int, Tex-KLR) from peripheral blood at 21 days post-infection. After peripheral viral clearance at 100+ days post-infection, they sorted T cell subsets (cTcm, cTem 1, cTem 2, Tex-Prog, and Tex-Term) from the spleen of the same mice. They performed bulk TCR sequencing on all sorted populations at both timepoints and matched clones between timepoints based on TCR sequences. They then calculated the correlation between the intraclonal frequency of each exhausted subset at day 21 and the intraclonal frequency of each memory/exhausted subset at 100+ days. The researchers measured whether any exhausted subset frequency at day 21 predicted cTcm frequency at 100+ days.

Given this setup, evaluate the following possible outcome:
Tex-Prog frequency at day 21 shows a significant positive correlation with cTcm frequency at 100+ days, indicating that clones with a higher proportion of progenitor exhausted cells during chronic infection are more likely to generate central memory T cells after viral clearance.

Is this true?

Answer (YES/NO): YES